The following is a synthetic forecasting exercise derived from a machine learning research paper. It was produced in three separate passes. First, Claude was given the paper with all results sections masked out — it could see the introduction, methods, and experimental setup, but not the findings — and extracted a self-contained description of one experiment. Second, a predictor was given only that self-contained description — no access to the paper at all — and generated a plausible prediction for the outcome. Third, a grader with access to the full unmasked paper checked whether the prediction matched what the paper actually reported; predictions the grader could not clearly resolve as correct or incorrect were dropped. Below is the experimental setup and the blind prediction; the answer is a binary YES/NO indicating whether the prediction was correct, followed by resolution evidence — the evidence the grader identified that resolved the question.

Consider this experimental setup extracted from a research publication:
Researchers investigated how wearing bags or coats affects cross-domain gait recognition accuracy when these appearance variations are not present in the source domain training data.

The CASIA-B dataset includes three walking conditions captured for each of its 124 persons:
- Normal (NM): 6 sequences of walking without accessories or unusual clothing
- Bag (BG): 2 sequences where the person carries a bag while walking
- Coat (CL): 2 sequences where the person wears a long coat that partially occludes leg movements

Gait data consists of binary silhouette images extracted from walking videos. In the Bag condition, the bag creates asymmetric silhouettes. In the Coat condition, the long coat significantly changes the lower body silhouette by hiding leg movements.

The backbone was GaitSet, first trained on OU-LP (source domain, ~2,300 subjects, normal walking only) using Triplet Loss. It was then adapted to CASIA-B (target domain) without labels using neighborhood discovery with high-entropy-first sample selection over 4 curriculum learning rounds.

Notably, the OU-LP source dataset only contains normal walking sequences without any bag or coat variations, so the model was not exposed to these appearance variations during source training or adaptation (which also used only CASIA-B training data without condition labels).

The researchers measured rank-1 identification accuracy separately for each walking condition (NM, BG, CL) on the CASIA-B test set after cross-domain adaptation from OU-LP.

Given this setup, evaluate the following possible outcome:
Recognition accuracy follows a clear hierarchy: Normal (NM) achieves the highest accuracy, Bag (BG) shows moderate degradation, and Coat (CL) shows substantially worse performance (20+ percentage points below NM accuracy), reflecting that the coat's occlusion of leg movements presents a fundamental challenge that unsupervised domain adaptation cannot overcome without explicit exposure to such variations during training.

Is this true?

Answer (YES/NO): YES